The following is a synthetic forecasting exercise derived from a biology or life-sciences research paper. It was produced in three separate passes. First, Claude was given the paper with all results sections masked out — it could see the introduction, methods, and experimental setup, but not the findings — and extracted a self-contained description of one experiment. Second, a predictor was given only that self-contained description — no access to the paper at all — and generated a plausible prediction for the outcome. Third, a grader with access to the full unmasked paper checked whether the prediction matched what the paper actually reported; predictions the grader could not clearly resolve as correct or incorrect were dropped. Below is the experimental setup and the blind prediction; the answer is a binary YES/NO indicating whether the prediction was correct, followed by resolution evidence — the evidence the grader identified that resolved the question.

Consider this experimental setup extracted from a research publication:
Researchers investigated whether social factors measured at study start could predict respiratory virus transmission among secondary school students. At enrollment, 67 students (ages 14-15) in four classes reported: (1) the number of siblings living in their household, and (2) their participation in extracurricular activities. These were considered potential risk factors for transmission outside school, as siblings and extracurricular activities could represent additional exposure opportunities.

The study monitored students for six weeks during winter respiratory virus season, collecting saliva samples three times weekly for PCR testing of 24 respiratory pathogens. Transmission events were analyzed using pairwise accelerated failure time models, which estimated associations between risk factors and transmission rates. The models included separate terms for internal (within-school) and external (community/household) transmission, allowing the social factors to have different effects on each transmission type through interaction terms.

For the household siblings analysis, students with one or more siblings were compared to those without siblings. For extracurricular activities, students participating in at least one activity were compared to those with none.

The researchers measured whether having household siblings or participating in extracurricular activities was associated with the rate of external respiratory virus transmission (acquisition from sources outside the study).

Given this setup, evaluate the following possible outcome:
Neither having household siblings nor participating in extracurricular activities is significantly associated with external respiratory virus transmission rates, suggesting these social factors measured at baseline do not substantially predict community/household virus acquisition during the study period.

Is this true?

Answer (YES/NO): YES